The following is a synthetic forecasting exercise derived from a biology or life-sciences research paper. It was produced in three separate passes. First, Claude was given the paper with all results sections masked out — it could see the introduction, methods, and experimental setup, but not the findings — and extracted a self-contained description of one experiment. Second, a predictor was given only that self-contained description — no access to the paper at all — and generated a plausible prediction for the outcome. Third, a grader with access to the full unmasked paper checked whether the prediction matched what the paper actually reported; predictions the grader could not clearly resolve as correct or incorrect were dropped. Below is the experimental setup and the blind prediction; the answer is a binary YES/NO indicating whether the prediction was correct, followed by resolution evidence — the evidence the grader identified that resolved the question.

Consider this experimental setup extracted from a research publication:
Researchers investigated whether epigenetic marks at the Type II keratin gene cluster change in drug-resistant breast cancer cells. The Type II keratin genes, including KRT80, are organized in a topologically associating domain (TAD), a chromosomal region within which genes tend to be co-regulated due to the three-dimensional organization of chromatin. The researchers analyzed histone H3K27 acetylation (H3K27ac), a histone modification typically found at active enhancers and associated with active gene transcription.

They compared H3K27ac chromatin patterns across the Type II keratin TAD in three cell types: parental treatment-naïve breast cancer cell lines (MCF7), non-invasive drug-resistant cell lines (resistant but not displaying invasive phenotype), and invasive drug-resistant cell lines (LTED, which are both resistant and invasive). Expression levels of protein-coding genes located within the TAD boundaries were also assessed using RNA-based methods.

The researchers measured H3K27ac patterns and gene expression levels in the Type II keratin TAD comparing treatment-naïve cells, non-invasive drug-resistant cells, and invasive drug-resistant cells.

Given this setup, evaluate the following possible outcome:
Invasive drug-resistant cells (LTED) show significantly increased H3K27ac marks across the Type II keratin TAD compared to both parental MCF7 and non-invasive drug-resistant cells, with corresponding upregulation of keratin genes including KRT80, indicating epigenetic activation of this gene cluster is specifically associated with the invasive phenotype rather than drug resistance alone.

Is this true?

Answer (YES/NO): YES